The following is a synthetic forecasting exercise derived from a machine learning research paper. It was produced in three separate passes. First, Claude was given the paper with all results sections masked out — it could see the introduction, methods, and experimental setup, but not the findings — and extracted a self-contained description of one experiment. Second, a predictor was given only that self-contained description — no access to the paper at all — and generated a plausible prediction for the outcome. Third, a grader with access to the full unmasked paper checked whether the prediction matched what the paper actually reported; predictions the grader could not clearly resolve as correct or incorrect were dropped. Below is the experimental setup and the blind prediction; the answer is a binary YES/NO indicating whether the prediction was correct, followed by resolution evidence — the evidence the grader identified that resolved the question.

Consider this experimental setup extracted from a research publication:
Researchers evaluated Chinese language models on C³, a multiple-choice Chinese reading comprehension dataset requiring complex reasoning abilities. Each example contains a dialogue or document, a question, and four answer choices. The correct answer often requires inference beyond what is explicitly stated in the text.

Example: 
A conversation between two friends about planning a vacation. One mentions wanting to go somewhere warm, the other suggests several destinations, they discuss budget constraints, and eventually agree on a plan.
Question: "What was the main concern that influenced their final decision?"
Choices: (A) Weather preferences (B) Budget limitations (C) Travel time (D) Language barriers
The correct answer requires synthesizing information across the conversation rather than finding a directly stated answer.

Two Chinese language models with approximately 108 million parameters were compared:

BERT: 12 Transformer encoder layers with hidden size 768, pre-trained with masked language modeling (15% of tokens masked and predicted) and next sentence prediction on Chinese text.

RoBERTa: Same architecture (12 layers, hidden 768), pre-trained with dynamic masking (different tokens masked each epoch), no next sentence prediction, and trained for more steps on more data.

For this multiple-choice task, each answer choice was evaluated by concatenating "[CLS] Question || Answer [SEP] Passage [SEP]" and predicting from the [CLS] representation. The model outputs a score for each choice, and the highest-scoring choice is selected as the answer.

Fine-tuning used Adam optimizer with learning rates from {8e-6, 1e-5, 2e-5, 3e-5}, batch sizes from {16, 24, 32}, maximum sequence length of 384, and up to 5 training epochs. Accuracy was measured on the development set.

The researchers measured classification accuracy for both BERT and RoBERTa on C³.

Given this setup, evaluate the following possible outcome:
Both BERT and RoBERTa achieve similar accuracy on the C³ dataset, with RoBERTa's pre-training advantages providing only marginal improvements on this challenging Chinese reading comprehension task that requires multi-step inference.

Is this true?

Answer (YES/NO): YES